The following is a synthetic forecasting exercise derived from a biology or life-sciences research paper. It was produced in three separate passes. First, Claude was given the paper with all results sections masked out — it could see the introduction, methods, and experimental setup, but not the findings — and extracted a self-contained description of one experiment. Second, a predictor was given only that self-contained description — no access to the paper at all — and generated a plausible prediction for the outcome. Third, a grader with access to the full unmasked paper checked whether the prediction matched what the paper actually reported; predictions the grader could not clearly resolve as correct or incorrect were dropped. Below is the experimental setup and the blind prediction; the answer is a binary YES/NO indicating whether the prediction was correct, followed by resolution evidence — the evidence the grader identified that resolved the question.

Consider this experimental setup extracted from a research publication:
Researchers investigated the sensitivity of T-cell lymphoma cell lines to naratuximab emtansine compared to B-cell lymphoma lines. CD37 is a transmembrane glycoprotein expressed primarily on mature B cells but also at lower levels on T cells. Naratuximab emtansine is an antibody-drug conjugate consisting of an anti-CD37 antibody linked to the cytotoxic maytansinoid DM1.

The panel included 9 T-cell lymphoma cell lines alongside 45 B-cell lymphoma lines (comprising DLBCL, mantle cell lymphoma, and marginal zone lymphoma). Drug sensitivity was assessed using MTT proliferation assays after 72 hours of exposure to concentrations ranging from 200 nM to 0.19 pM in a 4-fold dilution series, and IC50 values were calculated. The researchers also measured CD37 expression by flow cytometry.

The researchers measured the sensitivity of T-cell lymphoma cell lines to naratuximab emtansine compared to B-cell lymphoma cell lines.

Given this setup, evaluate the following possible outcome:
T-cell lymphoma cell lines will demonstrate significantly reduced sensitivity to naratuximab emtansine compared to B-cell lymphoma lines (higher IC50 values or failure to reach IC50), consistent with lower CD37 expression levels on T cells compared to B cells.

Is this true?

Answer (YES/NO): YES